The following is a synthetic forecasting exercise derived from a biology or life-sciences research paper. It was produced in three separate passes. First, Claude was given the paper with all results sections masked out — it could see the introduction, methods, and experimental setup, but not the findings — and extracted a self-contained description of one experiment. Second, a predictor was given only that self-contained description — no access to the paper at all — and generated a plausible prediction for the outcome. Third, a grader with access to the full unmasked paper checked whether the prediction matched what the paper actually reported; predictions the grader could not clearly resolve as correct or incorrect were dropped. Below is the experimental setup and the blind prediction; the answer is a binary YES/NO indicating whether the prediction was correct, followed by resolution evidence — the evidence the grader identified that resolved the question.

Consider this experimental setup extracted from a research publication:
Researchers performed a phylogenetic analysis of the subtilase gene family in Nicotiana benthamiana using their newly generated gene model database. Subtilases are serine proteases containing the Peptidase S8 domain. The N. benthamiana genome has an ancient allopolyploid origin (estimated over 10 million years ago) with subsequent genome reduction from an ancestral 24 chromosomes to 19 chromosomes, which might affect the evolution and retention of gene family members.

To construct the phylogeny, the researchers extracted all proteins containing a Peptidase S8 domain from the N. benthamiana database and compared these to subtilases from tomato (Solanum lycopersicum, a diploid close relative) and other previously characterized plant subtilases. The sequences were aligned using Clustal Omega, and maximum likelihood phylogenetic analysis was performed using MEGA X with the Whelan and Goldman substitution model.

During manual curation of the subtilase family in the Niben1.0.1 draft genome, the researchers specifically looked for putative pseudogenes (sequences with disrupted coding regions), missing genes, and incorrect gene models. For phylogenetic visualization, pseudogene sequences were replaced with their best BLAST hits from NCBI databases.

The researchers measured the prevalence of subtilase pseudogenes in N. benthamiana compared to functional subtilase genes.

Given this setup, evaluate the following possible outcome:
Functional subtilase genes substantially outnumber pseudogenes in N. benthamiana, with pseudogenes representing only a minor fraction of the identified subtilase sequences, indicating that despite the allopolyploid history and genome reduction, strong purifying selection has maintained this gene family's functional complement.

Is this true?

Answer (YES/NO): NO